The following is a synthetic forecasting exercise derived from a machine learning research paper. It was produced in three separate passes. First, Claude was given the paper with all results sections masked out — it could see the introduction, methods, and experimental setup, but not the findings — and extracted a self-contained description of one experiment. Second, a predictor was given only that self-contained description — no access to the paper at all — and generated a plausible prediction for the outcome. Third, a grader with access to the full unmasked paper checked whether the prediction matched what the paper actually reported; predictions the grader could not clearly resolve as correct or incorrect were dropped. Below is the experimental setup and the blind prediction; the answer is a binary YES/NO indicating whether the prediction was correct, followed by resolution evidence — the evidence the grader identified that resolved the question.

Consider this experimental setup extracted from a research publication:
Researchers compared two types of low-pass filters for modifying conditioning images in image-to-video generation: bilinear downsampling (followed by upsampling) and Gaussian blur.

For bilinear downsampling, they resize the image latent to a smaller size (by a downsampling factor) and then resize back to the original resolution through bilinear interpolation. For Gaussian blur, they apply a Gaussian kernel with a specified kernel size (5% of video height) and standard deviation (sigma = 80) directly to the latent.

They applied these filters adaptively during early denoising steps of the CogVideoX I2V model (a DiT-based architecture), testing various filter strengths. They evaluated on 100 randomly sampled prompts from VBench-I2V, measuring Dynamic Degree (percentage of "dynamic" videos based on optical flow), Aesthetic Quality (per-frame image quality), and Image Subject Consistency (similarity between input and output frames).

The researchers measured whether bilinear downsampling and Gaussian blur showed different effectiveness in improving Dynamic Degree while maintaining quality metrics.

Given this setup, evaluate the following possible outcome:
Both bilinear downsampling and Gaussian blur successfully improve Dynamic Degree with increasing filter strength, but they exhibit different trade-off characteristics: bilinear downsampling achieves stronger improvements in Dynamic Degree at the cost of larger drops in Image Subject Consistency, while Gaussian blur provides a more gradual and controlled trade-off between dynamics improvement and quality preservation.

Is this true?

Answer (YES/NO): NO